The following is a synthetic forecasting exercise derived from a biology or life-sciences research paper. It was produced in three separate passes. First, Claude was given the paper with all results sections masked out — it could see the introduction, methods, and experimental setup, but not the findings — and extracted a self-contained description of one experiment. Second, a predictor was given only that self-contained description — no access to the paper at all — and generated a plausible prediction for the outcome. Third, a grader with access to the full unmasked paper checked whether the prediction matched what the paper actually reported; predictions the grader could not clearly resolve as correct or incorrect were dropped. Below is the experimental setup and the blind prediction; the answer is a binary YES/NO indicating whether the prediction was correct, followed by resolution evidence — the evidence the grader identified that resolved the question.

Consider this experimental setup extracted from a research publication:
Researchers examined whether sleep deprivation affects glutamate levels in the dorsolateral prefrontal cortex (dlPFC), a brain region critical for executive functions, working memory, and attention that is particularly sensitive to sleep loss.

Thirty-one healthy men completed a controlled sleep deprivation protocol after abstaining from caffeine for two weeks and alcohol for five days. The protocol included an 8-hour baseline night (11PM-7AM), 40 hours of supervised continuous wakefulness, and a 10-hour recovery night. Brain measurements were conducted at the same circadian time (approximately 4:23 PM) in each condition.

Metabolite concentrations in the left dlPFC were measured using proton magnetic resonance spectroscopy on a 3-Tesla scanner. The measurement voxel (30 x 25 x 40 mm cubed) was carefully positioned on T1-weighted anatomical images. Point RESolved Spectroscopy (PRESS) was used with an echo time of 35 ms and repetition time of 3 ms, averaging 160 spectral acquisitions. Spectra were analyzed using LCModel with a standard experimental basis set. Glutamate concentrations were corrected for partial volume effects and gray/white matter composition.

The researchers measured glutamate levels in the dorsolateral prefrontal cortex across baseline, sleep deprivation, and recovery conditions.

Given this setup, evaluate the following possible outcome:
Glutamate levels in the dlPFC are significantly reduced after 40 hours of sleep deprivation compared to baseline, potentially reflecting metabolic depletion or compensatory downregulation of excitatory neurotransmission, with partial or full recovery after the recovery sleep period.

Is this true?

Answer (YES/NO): NO